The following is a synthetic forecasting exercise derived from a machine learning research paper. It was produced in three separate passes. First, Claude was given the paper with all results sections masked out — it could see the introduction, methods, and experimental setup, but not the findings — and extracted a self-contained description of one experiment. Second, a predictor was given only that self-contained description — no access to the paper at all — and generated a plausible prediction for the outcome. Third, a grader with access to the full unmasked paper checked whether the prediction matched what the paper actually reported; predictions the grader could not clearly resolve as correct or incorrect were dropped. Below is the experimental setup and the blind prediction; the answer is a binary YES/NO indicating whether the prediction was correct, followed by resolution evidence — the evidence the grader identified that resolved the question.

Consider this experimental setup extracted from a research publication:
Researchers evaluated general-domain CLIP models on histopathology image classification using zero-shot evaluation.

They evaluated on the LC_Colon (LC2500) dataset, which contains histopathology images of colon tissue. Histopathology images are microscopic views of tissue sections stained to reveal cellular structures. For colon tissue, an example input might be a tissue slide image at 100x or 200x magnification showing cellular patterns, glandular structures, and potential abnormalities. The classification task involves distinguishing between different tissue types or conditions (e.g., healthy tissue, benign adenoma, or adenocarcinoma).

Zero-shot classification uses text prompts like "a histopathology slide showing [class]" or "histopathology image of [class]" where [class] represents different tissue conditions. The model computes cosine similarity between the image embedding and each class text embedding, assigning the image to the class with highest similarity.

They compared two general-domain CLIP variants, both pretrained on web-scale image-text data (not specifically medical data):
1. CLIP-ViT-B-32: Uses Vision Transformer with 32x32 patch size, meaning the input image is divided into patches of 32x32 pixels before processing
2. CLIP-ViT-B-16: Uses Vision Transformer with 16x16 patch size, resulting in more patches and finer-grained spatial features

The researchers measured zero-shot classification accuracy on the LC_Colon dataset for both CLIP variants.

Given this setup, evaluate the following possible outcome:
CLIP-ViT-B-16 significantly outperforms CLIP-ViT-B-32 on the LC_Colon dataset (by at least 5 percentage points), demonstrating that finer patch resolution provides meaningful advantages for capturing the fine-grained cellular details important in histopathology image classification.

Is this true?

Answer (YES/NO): YES